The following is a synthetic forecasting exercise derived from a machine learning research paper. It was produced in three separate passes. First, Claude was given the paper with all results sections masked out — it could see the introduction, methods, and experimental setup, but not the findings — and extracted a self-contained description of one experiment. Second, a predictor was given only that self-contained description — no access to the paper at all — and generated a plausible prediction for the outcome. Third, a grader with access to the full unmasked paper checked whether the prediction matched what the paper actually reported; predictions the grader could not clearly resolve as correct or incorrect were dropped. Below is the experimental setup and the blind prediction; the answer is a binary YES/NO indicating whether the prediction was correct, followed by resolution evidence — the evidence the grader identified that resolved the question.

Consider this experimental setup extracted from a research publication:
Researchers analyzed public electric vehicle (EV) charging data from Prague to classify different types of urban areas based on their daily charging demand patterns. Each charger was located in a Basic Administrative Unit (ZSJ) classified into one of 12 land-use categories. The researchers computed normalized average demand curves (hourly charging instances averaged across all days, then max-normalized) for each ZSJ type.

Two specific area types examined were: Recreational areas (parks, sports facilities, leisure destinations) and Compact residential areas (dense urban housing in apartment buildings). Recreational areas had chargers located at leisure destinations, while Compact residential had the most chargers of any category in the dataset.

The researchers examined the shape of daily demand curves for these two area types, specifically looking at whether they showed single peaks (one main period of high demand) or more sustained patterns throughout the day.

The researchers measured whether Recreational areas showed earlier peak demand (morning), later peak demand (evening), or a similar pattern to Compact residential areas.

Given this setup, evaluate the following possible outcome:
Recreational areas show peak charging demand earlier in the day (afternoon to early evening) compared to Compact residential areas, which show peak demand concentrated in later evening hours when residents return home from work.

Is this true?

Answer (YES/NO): NO